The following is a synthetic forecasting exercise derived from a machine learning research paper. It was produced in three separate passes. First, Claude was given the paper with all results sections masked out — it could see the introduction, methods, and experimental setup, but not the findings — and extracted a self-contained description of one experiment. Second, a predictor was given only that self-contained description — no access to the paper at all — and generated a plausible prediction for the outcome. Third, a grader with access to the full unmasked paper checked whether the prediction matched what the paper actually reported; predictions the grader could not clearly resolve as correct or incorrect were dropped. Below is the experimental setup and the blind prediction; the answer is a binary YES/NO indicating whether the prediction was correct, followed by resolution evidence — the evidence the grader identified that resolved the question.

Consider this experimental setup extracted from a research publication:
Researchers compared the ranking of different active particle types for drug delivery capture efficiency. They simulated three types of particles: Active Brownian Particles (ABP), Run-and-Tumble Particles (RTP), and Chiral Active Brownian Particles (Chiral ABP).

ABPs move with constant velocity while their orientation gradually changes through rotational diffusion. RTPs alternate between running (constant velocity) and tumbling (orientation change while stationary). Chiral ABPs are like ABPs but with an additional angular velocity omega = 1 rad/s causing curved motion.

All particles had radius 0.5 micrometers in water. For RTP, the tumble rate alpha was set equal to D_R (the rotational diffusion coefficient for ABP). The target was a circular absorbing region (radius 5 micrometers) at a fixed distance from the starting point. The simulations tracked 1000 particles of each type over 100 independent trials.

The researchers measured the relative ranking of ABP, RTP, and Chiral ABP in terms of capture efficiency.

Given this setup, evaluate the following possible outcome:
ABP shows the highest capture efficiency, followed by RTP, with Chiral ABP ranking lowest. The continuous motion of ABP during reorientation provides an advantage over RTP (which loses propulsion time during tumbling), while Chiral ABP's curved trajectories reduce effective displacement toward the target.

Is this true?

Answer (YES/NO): NO